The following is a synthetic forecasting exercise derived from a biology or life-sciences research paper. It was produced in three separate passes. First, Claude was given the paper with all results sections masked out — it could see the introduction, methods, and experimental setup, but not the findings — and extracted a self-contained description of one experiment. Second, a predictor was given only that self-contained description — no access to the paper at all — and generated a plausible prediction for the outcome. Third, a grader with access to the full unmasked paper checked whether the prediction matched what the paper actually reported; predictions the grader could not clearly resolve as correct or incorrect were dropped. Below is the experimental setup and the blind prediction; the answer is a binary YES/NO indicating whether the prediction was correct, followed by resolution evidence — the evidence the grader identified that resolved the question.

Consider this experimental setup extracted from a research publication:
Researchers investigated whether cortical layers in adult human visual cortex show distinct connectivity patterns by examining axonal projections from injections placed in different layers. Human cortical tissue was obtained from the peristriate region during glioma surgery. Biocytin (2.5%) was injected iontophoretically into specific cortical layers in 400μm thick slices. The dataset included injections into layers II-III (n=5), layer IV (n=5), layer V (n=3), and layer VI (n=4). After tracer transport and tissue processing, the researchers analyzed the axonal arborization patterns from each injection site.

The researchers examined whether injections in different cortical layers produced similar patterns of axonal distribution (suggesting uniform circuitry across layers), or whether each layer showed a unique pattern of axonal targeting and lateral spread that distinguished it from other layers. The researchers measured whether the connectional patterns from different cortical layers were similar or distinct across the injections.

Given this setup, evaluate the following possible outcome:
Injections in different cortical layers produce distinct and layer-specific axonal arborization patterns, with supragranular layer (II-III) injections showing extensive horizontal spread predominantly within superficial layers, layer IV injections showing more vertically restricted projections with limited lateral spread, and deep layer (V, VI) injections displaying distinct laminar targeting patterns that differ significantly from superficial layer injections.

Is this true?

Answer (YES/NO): YES